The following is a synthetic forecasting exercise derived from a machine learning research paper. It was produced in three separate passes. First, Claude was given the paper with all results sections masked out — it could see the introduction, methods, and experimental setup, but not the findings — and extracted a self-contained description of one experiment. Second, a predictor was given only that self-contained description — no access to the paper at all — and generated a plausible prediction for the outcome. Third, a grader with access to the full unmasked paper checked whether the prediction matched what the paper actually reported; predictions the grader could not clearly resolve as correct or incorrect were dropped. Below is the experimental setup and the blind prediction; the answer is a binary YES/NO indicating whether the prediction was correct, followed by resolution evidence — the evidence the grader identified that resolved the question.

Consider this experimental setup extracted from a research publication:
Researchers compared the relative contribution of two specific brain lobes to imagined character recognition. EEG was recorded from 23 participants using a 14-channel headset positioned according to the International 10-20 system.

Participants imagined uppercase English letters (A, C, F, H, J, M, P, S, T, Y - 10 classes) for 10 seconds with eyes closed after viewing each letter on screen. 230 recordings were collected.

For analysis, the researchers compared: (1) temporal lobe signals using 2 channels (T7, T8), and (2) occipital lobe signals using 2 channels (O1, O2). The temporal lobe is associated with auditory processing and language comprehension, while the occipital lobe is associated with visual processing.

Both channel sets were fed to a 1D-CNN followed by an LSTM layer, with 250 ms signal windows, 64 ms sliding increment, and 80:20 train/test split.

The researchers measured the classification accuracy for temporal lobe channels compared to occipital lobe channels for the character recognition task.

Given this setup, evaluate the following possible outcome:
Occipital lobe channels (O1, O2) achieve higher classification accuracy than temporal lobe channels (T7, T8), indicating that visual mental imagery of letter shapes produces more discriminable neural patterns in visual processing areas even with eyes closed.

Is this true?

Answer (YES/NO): NO